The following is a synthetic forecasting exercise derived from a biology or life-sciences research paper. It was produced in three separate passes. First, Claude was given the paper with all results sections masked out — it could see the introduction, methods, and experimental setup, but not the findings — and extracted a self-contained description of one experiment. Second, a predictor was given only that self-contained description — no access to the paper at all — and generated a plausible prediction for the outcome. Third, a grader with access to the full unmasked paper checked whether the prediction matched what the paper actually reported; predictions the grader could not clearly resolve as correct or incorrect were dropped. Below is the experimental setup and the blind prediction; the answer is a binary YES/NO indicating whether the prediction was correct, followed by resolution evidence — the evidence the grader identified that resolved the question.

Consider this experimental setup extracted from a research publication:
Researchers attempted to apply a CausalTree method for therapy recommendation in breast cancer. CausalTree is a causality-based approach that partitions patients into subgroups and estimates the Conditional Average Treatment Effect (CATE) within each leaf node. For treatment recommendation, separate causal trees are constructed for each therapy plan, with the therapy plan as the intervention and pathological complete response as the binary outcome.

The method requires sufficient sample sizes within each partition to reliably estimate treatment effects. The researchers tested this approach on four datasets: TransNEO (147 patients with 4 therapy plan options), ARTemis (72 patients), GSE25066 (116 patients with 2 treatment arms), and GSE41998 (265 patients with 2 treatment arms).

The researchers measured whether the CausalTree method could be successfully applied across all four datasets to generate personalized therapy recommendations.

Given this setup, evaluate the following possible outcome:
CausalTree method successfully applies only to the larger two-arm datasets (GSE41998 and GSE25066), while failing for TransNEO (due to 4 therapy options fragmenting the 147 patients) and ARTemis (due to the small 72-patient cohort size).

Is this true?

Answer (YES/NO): NO